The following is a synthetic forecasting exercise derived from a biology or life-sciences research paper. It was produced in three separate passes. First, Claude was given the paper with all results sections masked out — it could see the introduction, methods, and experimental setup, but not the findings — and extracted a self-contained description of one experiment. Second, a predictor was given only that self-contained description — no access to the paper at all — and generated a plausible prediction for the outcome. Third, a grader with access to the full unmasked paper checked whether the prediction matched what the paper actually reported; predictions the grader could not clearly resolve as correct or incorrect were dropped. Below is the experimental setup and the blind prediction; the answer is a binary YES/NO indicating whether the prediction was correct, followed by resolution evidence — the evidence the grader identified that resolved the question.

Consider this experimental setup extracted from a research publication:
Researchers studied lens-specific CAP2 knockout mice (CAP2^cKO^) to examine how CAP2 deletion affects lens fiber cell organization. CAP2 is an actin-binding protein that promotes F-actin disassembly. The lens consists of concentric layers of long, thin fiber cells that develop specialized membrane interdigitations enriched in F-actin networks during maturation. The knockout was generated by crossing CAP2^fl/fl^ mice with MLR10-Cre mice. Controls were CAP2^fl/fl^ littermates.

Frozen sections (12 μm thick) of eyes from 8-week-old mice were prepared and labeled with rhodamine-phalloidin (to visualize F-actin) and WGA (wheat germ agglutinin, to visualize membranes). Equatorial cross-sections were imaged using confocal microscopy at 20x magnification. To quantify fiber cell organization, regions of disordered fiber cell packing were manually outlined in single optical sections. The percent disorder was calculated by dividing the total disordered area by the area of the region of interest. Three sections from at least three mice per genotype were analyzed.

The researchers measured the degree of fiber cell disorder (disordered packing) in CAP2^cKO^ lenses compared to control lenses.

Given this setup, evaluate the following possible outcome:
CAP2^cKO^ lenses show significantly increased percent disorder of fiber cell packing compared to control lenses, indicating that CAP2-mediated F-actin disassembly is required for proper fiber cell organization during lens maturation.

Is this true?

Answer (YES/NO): NO